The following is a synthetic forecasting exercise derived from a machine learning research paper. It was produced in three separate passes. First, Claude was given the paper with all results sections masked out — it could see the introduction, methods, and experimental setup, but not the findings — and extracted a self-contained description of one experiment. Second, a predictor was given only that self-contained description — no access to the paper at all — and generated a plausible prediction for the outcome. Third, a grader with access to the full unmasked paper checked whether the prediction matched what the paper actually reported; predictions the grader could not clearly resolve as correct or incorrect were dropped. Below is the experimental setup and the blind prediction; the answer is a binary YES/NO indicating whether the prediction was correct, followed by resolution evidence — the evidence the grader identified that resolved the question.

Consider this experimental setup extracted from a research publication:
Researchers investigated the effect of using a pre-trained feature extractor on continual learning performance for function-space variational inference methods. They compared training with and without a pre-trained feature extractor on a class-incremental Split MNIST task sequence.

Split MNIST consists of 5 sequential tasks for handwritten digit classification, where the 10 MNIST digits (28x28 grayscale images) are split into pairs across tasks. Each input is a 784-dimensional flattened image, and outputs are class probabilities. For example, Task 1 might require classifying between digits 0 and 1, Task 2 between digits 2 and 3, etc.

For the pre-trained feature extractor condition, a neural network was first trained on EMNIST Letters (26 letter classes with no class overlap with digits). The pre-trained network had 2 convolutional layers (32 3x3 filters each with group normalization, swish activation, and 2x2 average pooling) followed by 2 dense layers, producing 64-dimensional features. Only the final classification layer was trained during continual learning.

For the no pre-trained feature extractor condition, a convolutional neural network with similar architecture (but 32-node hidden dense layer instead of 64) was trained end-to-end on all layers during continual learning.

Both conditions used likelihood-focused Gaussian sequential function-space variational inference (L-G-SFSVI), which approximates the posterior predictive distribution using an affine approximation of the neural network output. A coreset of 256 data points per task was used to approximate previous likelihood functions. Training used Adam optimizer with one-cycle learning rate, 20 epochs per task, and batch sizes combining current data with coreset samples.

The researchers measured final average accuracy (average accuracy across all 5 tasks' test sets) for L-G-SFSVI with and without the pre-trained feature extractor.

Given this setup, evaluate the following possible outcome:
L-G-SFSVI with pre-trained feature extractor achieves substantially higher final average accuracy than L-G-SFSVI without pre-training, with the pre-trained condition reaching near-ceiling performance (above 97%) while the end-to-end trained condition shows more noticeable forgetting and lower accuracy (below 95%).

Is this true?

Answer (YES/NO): NO